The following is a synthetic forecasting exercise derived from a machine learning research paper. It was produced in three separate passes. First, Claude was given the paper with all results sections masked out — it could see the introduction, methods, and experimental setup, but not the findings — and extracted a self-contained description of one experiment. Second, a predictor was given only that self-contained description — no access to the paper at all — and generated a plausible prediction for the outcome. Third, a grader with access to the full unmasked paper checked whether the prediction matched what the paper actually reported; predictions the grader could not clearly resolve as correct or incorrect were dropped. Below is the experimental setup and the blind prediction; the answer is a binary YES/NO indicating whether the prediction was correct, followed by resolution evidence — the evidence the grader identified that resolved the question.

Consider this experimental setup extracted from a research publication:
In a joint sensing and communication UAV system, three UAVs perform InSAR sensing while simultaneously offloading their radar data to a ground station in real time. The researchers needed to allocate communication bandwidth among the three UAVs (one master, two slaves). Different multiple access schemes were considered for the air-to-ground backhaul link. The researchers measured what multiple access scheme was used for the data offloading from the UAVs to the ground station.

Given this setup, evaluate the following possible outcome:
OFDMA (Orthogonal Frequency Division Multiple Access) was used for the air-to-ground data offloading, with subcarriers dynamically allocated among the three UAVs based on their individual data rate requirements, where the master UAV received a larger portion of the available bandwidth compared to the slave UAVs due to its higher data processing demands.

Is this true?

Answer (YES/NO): NO